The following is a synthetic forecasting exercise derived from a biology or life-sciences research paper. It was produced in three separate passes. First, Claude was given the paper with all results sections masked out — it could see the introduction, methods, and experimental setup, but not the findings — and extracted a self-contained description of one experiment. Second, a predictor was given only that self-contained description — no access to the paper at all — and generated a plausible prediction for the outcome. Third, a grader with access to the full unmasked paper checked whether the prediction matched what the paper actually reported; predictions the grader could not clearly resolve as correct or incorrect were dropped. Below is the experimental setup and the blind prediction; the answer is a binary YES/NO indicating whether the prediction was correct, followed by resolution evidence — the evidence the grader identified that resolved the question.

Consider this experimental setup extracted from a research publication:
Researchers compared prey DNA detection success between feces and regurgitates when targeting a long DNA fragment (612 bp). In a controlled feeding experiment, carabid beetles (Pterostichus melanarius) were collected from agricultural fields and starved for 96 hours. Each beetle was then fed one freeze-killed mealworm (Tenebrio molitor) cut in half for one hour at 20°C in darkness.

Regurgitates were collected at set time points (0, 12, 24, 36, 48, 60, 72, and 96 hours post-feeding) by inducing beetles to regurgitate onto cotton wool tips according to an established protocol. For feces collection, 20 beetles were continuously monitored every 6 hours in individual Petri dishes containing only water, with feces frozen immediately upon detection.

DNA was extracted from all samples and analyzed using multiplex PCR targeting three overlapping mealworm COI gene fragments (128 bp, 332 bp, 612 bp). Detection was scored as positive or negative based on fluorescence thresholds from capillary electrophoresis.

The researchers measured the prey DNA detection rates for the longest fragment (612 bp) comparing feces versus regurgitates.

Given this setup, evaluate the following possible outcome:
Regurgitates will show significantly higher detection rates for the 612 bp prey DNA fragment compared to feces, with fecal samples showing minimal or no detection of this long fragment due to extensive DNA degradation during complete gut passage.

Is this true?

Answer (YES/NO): NO